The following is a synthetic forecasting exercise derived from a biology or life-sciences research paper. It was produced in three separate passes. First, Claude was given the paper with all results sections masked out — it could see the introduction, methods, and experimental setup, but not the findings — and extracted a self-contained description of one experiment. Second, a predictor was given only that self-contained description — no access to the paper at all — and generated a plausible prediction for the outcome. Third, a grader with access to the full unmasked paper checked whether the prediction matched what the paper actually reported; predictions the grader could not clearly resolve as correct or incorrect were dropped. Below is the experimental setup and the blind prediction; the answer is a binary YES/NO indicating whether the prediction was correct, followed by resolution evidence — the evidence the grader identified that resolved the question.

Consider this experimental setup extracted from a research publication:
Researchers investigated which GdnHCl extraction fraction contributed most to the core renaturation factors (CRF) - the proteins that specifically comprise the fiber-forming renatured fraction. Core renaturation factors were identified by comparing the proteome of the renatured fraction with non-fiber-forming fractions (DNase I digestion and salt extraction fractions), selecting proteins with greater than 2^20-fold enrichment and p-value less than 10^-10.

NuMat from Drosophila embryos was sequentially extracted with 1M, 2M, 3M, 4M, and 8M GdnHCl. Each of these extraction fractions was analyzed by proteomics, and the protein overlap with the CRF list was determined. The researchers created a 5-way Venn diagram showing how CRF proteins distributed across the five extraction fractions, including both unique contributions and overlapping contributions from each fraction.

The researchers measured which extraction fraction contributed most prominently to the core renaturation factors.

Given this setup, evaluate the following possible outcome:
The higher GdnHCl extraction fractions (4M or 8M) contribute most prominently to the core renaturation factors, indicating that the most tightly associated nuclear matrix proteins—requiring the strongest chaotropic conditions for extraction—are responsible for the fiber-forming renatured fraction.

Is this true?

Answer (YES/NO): YES